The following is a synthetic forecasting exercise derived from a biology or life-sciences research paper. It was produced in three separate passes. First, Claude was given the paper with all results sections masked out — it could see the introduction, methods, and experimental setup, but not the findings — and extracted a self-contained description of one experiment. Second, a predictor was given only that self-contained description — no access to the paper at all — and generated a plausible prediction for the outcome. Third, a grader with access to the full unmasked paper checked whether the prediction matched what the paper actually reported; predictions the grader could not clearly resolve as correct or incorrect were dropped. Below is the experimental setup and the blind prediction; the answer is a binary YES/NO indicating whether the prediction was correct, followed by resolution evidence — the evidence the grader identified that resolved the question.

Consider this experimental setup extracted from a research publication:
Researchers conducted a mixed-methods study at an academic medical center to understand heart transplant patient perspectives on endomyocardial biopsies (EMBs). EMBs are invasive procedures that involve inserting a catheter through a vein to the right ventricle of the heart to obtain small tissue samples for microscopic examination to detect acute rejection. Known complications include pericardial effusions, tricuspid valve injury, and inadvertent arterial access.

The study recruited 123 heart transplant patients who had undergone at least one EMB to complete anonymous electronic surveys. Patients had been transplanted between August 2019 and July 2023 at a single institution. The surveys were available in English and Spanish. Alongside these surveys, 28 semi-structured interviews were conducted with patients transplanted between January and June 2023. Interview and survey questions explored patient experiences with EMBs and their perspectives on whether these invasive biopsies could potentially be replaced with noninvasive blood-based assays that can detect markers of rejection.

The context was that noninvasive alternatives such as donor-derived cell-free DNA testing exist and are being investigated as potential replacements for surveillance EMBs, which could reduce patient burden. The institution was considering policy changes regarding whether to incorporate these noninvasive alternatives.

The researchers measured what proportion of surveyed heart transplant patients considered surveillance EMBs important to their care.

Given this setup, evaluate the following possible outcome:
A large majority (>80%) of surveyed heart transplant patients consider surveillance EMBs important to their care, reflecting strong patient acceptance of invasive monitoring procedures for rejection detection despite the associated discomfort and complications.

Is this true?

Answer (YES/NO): YES